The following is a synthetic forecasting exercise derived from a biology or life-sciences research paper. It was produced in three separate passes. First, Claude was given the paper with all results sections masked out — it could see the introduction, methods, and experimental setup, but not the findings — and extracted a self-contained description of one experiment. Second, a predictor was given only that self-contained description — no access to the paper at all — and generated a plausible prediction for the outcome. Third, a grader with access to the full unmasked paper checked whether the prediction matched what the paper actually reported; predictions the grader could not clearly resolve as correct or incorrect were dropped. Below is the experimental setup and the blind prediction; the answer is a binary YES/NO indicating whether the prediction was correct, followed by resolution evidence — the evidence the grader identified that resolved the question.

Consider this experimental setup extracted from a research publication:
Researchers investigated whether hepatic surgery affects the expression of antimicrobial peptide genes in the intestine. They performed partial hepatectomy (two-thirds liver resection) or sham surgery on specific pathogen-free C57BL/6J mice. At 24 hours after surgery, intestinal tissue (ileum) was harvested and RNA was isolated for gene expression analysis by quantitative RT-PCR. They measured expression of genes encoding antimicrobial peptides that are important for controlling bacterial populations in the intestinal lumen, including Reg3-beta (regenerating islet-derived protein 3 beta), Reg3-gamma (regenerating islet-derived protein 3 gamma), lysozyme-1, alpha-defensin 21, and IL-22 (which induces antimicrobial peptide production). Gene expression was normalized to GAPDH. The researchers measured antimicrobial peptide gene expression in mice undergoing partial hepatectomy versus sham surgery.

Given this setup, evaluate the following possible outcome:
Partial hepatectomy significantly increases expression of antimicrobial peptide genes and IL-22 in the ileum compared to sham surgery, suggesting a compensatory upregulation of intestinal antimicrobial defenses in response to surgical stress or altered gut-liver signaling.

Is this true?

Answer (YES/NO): NO